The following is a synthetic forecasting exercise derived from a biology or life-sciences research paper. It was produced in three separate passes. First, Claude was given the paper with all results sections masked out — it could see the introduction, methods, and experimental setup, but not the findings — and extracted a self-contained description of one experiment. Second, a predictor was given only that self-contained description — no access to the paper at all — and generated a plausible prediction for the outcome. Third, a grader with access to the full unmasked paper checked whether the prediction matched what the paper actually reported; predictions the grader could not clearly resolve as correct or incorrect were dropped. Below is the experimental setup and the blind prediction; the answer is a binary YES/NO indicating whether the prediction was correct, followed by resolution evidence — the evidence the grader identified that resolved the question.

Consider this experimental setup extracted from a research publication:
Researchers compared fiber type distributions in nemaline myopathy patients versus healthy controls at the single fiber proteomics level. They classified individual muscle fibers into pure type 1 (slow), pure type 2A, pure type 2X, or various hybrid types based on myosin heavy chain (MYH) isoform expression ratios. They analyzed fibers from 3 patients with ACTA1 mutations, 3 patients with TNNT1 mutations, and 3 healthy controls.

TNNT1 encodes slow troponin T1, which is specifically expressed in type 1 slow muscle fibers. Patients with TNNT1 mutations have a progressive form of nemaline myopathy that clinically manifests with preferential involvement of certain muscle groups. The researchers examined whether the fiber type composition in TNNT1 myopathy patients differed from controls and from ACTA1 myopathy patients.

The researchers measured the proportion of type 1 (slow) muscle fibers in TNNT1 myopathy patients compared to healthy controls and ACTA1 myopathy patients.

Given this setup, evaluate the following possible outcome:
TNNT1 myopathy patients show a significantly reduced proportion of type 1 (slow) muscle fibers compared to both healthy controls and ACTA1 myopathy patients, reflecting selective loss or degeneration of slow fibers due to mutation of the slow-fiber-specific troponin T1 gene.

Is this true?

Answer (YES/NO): YES